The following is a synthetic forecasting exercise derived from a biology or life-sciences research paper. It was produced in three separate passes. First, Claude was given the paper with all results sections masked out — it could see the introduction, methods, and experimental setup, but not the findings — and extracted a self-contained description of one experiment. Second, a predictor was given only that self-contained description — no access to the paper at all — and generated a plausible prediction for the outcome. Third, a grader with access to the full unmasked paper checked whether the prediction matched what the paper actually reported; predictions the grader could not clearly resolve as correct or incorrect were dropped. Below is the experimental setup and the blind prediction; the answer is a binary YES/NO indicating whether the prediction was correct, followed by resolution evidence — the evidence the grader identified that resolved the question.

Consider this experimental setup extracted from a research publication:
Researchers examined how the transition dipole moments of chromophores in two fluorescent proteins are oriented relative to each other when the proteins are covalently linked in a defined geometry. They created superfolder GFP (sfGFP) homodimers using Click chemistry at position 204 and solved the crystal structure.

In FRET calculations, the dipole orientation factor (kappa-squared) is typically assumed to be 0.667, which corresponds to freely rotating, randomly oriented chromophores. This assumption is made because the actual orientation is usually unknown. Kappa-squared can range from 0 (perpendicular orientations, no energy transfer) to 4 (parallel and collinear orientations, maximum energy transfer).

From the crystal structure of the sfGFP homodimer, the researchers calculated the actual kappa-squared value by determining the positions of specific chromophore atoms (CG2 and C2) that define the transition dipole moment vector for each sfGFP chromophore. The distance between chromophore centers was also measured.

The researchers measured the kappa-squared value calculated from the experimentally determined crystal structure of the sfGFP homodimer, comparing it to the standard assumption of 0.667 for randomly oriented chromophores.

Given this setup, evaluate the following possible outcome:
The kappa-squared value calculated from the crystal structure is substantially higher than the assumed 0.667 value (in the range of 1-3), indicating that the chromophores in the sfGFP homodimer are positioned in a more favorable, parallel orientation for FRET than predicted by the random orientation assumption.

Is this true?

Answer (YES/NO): NO